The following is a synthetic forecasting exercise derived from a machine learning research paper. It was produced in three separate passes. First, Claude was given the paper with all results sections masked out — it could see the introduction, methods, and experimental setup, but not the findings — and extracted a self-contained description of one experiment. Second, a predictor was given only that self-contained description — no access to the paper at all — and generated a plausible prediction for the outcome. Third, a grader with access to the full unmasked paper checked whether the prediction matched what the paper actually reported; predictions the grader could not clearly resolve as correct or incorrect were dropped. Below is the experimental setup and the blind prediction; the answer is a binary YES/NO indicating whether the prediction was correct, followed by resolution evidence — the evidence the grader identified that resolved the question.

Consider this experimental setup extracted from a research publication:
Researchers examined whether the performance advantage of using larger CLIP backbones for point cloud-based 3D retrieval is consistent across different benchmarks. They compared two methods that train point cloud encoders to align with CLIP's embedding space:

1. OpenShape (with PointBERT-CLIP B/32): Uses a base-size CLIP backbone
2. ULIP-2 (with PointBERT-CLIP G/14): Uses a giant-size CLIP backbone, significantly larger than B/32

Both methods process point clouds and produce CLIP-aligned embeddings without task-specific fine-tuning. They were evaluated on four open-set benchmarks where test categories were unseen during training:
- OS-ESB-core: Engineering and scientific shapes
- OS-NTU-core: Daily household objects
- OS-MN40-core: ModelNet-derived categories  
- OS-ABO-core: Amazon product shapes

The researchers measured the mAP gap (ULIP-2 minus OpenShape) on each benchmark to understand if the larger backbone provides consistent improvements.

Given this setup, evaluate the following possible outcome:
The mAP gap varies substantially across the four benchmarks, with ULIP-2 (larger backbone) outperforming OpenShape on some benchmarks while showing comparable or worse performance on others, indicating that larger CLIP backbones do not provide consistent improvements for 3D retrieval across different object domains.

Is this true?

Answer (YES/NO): NO